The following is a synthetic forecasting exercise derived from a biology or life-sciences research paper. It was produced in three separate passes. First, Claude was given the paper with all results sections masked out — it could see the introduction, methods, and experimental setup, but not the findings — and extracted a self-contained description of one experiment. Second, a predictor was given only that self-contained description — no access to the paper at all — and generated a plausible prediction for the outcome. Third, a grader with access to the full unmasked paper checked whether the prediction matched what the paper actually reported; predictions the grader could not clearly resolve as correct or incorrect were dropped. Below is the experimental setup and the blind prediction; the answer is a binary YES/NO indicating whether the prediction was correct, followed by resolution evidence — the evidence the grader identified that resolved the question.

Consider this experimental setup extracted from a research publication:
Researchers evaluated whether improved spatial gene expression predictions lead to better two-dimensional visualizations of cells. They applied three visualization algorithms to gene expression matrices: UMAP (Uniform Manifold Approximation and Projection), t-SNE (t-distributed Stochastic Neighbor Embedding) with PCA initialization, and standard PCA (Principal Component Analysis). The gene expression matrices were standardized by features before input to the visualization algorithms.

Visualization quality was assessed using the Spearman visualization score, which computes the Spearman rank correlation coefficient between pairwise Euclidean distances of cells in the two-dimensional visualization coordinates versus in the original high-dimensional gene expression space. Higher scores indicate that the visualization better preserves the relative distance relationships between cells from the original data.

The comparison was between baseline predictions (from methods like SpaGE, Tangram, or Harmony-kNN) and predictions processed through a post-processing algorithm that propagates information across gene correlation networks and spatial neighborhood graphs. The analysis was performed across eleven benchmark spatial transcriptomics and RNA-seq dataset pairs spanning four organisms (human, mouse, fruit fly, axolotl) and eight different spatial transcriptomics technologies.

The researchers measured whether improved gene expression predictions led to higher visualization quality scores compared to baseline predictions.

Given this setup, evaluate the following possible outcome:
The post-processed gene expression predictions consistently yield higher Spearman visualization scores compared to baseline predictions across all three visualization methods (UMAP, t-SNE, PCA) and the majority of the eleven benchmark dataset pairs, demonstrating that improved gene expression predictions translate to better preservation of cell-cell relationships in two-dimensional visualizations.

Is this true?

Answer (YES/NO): YES